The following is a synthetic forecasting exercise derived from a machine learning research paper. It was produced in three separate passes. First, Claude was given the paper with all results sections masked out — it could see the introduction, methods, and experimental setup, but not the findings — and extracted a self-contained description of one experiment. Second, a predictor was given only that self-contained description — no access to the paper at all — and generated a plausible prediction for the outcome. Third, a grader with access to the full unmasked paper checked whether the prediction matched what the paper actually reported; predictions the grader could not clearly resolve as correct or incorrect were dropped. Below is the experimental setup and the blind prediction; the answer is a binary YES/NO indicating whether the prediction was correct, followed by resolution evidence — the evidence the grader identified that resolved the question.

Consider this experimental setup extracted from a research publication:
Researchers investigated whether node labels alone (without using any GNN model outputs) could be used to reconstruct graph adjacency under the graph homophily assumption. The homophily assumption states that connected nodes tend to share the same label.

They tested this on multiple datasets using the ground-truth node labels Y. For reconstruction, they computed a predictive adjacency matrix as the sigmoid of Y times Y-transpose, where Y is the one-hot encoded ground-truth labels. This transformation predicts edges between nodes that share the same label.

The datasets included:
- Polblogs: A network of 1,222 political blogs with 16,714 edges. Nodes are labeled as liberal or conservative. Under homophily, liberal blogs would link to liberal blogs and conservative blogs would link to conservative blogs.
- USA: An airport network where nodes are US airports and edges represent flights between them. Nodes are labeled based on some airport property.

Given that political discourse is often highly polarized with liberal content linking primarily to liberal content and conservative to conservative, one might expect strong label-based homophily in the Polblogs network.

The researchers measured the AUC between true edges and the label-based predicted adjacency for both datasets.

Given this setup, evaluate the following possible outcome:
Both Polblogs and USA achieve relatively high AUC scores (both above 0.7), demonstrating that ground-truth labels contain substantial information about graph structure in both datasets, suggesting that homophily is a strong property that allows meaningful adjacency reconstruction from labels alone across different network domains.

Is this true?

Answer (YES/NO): YES